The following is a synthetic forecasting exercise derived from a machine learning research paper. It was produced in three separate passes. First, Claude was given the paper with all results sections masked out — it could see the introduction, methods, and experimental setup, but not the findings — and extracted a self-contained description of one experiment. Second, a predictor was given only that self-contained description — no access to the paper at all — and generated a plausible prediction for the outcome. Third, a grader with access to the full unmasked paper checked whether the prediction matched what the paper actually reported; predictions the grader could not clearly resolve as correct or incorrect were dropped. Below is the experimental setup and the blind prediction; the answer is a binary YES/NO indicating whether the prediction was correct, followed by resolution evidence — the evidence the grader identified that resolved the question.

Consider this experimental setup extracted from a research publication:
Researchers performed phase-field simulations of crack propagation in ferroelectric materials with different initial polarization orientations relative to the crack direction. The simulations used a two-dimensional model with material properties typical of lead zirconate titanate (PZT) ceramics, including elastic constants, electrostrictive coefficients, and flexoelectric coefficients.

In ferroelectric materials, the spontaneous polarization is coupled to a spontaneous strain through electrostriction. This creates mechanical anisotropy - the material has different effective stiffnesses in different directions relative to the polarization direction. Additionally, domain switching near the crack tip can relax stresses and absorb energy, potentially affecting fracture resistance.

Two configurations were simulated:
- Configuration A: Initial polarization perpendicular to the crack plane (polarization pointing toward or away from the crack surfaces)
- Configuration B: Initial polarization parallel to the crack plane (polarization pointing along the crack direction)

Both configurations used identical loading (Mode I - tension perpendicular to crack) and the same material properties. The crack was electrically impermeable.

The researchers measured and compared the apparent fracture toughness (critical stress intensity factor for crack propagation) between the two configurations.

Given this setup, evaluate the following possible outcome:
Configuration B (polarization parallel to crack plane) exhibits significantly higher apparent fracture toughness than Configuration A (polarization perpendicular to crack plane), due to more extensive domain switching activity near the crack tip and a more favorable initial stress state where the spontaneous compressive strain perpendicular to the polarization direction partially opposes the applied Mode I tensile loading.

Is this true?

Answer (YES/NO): NO